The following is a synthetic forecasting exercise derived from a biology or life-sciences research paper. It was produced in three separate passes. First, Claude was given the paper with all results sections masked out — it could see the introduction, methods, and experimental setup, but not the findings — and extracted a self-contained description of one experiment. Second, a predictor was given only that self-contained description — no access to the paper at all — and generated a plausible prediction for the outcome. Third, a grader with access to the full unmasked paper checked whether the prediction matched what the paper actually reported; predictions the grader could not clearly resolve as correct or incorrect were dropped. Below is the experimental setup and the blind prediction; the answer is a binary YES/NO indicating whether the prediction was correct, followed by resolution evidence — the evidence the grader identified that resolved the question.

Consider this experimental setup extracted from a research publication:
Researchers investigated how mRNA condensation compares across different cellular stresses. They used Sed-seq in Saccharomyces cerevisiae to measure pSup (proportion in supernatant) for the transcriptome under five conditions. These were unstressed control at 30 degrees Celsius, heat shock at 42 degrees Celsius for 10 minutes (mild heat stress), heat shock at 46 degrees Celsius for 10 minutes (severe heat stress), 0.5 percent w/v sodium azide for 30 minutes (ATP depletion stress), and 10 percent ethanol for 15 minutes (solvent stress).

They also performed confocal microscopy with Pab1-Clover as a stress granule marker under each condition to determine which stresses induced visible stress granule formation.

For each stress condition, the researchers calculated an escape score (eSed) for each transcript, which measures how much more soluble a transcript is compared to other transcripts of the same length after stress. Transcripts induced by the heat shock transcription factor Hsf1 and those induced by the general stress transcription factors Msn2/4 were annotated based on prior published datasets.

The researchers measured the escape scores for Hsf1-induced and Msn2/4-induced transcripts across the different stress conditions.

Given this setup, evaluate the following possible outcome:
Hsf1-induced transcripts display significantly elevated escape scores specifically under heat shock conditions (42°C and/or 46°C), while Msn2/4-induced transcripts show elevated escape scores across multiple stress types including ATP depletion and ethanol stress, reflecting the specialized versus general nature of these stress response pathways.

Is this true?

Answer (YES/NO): NO